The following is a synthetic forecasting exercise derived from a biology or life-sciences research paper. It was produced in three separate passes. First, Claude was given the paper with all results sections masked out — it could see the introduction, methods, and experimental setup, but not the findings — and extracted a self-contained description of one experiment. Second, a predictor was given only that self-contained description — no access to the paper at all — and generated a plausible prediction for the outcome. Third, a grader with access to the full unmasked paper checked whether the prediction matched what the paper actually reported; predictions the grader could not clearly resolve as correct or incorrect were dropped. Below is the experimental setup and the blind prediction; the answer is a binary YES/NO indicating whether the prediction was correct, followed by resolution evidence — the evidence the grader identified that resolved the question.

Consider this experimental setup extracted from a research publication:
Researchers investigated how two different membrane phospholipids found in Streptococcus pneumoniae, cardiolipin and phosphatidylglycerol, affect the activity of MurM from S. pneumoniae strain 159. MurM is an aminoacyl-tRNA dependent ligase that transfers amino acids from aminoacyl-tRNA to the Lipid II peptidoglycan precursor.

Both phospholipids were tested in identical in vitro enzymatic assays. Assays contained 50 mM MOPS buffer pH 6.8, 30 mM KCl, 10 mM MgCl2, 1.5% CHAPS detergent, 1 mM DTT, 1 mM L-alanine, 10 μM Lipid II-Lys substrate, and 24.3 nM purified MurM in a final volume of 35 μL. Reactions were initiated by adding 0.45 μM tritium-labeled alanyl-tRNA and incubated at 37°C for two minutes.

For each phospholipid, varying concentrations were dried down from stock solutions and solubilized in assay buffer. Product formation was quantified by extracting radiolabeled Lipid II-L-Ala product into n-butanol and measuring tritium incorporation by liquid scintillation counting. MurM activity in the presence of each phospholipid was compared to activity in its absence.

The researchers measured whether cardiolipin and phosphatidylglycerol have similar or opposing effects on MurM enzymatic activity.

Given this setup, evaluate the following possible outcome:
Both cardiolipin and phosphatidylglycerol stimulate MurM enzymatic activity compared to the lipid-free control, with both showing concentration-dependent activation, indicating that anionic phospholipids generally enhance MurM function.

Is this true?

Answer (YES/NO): NO